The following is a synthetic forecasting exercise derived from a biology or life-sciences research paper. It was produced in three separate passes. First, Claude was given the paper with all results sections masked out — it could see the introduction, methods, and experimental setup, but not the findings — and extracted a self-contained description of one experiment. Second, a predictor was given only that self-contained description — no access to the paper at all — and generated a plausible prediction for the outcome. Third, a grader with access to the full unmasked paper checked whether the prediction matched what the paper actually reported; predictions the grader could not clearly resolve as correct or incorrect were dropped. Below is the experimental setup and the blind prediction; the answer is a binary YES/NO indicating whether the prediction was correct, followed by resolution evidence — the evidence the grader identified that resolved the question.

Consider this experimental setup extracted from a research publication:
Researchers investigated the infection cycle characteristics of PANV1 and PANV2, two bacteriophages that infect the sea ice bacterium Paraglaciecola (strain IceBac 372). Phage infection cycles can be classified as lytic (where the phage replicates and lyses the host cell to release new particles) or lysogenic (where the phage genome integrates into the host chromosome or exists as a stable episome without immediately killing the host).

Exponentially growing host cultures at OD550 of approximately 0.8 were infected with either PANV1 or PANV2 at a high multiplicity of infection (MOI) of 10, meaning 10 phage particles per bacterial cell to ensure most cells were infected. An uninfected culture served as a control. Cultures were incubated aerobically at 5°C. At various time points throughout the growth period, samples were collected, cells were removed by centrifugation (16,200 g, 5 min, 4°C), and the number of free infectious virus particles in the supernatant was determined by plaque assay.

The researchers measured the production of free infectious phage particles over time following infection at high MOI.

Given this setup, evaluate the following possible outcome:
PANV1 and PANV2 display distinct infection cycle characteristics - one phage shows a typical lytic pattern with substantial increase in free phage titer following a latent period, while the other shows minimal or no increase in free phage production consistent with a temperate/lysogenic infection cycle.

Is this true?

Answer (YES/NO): NO